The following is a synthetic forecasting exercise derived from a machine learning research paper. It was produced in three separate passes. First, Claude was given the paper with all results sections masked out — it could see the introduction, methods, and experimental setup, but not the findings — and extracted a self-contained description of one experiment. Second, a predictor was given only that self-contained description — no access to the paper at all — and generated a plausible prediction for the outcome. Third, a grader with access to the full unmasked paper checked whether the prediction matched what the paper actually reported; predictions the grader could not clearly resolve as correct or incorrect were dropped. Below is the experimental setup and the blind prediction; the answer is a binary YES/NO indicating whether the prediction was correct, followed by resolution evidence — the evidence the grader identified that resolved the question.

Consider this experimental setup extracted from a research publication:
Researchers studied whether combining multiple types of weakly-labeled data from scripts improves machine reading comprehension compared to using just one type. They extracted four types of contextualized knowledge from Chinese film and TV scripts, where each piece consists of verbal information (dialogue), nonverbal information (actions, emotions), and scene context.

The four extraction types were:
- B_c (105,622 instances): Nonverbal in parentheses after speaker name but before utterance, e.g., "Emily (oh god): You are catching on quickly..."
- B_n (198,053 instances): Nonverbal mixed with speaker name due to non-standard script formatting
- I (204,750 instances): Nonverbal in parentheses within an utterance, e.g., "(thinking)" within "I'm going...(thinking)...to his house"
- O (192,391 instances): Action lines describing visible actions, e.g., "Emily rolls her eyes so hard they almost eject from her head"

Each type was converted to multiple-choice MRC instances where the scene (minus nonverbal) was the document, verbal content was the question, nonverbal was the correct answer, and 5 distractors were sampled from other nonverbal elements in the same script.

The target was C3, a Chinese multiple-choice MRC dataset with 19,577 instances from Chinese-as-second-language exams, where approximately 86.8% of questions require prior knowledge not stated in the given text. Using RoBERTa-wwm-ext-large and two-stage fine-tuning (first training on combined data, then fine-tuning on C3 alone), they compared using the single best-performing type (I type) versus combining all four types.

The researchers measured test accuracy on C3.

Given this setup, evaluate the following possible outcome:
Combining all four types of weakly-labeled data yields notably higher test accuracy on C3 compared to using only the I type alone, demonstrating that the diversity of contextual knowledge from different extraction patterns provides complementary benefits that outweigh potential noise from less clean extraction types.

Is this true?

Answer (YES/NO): NO